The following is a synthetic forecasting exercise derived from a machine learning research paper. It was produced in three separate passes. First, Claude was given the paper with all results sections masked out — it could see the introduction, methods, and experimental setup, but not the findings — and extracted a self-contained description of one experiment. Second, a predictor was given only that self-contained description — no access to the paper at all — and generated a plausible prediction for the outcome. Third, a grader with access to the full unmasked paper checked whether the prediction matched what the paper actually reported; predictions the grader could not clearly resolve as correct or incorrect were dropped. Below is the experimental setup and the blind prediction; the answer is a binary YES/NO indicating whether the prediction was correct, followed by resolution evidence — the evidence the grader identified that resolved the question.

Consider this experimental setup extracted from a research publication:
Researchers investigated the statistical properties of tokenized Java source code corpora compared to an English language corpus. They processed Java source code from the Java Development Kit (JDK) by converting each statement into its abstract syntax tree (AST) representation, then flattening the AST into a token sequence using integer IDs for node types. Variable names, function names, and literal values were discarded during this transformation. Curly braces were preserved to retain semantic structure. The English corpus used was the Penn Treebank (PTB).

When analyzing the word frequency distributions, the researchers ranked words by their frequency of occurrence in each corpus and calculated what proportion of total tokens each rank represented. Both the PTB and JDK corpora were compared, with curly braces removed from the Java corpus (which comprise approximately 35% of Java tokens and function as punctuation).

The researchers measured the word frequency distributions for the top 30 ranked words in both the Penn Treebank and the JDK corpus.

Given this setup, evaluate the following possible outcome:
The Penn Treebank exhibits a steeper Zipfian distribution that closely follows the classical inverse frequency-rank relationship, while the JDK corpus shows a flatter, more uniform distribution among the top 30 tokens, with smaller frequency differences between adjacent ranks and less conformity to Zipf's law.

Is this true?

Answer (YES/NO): NO